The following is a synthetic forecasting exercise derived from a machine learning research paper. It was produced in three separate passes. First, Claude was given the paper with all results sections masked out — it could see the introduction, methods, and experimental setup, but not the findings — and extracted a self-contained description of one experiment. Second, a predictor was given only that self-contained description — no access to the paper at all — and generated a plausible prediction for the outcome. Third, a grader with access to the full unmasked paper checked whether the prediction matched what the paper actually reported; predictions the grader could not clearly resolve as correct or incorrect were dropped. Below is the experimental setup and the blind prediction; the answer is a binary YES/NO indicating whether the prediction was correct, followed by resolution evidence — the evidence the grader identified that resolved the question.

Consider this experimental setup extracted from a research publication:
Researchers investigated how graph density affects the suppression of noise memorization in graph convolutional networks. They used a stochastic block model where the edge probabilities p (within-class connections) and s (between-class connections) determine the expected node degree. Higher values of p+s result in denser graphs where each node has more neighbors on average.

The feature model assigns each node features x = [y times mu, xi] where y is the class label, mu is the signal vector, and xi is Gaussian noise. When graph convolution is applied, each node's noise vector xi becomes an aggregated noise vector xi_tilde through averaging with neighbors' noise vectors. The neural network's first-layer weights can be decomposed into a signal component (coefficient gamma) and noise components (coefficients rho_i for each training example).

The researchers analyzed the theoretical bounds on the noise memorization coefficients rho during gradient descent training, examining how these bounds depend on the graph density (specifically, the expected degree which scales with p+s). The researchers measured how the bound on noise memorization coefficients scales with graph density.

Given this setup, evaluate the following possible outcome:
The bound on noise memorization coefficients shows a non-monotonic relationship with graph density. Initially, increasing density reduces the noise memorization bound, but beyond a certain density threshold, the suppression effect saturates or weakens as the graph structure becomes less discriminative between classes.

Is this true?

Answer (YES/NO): NO